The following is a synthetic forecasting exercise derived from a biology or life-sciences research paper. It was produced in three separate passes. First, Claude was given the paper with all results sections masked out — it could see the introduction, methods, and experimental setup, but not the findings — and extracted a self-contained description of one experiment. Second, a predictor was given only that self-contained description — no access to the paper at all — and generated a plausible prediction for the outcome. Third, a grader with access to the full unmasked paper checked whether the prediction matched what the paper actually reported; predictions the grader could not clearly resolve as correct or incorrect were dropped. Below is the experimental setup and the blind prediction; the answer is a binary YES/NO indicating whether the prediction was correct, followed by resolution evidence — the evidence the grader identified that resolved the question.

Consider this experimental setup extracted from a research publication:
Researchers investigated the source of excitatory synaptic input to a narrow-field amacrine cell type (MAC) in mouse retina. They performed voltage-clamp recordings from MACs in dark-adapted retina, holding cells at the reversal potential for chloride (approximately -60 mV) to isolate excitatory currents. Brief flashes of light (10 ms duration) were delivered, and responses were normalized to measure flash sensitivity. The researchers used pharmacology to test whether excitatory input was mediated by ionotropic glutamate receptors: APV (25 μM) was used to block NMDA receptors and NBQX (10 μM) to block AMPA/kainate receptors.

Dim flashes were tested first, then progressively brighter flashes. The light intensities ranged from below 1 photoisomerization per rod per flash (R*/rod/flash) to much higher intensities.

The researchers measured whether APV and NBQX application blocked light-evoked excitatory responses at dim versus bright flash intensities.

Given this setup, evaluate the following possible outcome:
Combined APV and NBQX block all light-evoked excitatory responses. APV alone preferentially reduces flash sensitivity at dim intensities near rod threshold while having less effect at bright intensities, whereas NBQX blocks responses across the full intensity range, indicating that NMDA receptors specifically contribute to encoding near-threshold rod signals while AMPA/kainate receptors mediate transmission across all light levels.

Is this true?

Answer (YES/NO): NO